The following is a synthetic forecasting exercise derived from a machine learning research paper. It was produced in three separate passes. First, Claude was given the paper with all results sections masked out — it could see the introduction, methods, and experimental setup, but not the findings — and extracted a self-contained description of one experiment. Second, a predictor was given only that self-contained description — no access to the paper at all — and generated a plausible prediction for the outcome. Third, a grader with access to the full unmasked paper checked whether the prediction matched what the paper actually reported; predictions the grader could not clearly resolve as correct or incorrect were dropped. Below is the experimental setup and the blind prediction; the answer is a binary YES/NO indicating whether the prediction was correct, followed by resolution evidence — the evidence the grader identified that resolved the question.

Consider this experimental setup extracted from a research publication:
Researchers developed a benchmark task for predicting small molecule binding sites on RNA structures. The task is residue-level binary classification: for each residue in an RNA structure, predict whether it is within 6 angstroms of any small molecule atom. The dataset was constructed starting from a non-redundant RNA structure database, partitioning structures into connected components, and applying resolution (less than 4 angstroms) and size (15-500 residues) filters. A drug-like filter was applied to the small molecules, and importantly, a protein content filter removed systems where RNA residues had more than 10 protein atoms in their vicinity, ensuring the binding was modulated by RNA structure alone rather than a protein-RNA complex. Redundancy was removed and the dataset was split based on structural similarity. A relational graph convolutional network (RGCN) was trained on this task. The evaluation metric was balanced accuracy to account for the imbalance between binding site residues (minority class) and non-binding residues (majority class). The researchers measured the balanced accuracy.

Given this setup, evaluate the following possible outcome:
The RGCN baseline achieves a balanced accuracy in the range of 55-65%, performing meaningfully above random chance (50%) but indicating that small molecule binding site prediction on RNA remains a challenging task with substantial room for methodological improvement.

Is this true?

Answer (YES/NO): YES